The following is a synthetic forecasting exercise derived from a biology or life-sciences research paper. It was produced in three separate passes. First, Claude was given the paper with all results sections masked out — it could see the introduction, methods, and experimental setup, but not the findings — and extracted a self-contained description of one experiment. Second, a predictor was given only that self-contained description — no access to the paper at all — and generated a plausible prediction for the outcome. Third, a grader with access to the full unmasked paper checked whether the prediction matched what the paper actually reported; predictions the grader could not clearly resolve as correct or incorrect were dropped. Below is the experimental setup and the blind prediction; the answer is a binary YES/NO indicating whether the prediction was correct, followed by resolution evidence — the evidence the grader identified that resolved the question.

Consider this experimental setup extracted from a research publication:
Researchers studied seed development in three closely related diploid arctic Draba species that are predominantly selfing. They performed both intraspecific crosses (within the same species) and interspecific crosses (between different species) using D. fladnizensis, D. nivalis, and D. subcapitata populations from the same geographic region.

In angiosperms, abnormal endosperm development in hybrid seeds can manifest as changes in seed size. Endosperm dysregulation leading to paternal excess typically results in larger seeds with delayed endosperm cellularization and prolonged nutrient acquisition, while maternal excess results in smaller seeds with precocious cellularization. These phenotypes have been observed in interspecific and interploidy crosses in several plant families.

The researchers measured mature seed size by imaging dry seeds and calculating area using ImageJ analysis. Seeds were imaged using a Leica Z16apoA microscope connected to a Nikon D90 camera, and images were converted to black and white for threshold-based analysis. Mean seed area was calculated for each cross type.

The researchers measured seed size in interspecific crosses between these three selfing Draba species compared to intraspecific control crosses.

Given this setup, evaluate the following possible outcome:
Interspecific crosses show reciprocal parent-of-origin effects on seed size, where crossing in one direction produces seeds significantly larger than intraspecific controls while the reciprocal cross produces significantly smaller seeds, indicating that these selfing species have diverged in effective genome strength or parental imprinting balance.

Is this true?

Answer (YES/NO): NO